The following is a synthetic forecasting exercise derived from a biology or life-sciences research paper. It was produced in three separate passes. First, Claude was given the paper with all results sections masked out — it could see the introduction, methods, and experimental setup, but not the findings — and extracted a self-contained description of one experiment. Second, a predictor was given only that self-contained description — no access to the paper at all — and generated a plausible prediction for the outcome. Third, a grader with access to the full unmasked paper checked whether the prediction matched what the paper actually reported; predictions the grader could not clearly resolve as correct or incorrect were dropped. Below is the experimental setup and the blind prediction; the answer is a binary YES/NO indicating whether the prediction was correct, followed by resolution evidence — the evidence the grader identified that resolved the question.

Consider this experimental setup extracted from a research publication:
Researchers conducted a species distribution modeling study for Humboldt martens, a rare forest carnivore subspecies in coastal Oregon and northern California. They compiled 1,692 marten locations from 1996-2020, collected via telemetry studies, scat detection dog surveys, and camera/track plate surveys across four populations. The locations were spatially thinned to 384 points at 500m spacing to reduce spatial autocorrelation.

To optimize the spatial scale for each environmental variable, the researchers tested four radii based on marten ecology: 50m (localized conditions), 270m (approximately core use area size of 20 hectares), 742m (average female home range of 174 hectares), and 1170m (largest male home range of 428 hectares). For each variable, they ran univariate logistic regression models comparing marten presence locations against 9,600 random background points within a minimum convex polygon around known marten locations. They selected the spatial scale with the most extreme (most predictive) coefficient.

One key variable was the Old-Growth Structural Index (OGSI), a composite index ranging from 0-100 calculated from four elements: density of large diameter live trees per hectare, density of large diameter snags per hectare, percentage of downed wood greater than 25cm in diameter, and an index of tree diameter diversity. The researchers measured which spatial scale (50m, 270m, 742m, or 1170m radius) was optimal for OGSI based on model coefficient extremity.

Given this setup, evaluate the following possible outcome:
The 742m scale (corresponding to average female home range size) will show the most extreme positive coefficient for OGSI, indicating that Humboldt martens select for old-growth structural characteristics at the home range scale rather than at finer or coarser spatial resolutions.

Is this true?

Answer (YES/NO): NO